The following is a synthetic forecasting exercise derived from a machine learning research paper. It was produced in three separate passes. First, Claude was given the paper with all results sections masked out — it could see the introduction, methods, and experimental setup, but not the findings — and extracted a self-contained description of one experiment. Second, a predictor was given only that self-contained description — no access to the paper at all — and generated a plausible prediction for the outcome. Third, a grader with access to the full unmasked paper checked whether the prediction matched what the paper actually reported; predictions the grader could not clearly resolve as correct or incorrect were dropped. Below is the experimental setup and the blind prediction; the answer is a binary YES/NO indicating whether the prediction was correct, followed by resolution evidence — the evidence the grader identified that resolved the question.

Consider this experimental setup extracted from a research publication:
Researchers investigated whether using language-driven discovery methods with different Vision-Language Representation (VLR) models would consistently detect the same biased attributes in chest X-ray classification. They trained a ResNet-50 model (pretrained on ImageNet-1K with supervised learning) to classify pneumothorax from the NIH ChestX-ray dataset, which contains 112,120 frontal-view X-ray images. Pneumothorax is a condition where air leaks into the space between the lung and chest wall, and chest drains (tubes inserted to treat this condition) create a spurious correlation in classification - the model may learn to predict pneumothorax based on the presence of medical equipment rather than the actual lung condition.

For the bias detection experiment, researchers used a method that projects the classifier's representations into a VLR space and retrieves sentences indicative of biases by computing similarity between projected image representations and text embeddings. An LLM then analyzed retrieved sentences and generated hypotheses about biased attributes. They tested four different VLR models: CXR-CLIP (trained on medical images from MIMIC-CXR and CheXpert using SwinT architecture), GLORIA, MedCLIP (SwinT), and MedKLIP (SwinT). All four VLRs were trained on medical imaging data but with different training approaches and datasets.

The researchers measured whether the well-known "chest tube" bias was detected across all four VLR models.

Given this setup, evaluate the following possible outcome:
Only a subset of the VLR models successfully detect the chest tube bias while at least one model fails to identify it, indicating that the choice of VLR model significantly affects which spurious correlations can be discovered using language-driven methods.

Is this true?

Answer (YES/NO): NO